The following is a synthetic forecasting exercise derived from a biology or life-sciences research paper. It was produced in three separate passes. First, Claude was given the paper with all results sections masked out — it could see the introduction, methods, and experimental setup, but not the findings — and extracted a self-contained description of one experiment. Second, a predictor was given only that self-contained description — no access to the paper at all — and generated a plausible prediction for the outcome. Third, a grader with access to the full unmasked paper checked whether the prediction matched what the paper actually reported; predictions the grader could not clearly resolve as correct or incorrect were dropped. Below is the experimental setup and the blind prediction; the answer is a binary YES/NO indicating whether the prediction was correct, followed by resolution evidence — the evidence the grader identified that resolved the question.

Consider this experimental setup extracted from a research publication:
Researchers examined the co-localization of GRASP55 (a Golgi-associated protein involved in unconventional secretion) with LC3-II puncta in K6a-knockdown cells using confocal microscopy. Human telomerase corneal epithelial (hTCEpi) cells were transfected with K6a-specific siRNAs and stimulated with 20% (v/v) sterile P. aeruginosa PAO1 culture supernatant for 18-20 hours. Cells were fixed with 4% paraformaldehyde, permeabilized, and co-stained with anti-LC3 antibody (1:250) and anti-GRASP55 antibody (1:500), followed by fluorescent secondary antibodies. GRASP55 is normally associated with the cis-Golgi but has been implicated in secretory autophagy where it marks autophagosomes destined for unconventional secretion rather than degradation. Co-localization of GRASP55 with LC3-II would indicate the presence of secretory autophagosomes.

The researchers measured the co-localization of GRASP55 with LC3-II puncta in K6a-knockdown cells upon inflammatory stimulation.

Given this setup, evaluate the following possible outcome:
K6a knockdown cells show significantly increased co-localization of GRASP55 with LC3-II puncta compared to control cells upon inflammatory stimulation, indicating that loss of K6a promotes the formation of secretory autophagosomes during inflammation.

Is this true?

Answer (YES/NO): YES